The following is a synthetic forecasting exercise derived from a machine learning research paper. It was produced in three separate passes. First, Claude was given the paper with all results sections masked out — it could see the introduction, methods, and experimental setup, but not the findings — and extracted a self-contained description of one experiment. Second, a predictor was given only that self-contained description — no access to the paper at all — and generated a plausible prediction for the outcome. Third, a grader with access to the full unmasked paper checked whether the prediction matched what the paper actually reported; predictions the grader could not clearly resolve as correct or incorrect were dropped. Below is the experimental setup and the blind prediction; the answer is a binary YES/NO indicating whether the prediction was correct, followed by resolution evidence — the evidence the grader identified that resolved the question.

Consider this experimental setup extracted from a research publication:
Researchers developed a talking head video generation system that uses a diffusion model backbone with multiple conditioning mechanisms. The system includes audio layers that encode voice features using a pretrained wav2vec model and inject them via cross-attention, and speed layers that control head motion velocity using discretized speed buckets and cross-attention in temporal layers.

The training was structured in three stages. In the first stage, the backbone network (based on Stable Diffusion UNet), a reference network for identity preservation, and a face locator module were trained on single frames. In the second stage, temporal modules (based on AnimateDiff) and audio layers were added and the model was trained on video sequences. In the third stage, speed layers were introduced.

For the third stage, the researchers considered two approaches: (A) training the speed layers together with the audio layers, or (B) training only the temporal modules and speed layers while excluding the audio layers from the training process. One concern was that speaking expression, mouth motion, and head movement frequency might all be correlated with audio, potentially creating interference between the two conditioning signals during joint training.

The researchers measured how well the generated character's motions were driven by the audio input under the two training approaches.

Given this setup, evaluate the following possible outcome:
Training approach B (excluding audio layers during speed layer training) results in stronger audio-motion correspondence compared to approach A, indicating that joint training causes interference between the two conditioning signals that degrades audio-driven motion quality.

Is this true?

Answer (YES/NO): YES